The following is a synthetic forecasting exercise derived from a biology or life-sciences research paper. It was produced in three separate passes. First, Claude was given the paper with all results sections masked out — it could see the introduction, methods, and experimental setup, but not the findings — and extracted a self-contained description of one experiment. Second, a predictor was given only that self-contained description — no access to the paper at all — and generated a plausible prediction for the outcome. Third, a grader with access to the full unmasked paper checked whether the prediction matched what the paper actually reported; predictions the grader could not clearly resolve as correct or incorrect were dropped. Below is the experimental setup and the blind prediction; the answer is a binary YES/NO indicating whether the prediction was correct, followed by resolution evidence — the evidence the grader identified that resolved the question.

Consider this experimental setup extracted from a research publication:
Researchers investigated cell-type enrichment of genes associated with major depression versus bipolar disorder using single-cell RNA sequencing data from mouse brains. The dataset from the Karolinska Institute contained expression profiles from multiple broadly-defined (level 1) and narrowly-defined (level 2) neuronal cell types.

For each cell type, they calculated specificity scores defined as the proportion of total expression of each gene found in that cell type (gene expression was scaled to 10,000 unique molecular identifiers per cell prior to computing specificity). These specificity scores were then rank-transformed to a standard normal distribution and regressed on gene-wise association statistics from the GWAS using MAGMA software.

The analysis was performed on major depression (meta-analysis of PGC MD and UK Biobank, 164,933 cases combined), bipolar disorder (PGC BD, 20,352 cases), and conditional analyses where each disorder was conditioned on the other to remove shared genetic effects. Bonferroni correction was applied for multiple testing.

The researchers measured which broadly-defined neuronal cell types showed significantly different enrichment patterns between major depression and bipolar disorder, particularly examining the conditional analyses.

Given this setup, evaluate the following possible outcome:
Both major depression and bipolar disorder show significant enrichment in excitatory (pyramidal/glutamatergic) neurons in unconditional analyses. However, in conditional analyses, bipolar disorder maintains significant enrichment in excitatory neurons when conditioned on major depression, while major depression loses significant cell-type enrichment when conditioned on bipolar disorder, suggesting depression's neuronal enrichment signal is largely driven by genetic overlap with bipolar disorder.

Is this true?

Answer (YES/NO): NO